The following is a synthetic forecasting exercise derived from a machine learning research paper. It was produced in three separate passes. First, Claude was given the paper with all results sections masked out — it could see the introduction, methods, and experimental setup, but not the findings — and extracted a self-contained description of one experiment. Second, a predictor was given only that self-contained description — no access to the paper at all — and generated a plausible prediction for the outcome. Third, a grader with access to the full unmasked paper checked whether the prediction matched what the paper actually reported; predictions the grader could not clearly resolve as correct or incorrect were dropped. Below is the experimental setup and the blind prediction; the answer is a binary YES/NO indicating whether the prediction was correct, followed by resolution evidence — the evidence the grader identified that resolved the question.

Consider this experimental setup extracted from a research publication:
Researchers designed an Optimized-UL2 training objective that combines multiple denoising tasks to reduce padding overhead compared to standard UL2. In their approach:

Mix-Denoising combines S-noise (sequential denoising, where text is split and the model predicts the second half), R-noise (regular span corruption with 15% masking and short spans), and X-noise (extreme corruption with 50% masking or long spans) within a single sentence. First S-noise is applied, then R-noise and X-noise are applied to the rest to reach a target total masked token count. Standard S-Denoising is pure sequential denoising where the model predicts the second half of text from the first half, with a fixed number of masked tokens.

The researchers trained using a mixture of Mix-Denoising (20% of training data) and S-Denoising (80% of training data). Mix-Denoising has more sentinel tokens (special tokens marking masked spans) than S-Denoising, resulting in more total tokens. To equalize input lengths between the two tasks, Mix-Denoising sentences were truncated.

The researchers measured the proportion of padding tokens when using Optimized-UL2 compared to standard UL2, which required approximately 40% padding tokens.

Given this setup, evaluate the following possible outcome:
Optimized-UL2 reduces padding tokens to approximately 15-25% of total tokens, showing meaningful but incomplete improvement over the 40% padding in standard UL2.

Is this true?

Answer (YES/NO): NO